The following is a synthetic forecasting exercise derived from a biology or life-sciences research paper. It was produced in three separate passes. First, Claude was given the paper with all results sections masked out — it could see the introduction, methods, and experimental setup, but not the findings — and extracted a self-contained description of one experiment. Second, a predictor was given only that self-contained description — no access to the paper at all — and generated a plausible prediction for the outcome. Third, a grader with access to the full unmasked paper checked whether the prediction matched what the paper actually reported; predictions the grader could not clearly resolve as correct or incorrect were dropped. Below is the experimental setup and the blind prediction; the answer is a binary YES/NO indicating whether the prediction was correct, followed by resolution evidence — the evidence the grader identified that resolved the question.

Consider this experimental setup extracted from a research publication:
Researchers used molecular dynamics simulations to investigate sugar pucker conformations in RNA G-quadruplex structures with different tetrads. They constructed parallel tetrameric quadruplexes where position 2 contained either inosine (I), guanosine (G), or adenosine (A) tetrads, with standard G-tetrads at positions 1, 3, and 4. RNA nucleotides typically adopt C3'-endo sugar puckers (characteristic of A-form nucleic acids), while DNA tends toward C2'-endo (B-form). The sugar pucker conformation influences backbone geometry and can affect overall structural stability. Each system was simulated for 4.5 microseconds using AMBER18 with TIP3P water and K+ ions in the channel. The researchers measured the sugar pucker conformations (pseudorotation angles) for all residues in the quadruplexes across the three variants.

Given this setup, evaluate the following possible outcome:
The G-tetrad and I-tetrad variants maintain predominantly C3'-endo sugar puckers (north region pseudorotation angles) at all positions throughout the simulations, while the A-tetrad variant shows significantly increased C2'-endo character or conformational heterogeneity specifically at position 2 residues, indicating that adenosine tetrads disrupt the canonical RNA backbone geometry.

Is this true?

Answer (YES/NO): NO